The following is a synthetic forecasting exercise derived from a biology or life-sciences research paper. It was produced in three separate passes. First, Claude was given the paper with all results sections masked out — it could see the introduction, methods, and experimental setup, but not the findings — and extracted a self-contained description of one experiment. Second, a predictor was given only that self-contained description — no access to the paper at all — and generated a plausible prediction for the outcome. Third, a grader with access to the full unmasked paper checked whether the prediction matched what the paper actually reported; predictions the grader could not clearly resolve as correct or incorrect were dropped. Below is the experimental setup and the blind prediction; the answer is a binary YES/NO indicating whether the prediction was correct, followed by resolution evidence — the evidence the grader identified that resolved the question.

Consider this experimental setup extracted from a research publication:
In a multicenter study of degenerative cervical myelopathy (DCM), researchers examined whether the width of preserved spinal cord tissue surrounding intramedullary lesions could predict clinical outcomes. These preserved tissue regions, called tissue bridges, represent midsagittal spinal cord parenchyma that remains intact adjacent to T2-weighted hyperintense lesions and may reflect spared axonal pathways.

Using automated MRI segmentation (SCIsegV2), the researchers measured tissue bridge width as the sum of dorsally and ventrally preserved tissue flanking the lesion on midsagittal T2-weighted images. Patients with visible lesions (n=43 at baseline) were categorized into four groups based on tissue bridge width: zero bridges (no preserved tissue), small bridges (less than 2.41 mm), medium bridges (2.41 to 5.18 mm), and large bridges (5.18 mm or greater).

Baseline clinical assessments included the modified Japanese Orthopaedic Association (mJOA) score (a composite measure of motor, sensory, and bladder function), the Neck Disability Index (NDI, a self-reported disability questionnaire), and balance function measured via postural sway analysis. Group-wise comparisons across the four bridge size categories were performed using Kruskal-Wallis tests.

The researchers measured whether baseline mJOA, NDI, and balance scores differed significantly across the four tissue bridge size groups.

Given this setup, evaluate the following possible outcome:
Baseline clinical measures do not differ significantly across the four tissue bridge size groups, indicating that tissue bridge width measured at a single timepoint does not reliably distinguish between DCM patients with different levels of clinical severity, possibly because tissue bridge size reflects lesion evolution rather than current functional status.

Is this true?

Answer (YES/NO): YES